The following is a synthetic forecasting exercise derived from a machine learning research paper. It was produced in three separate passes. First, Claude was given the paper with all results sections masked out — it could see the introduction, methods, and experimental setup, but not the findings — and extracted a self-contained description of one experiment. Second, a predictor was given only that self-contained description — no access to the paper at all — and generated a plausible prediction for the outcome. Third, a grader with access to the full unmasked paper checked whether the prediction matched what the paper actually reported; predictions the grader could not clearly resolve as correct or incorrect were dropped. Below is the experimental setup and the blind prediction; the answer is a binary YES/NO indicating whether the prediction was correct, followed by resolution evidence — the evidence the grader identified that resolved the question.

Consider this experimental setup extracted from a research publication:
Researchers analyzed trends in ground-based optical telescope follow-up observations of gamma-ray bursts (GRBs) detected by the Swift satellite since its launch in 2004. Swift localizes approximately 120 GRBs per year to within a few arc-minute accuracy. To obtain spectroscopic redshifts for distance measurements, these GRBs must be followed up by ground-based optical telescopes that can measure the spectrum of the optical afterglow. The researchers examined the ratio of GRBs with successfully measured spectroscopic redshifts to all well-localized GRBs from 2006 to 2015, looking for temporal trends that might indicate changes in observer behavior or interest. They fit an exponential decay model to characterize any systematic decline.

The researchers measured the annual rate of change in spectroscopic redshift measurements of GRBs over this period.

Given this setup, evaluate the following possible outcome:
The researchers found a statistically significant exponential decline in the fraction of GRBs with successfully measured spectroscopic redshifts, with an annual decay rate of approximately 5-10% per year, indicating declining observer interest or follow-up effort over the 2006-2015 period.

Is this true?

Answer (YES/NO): YES